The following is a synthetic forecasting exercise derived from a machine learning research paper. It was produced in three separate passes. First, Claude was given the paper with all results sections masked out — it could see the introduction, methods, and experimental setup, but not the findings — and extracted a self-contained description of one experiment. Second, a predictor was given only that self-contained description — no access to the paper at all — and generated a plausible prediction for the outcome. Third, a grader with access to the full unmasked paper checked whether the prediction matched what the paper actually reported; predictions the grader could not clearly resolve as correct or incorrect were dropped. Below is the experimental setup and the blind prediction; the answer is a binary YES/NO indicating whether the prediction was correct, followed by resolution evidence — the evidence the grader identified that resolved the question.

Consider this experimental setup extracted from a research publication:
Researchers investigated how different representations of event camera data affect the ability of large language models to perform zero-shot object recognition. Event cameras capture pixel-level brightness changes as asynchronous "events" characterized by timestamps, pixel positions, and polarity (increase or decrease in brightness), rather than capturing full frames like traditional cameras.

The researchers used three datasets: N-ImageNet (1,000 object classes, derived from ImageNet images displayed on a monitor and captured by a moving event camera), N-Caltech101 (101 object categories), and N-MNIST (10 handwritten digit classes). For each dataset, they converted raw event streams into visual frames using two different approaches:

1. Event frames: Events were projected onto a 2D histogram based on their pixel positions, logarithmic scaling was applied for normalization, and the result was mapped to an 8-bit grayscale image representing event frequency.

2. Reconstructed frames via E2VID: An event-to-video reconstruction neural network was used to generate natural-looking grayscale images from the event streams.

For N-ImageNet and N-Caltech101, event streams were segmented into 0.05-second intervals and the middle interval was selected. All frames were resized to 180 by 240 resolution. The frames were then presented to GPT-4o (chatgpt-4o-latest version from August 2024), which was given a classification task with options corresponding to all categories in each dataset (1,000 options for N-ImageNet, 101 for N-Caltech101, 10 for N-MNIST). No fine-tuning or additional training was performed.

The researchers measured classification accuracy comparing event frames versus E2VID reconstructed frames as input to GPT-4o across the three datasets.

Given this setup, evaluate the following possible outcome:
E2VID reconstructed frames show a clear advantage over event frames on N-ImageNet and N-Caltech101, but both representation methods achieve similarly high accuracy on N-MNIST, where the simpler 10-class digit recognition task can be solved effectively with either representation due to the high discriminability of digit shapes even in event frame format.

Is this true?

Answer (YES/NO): NO